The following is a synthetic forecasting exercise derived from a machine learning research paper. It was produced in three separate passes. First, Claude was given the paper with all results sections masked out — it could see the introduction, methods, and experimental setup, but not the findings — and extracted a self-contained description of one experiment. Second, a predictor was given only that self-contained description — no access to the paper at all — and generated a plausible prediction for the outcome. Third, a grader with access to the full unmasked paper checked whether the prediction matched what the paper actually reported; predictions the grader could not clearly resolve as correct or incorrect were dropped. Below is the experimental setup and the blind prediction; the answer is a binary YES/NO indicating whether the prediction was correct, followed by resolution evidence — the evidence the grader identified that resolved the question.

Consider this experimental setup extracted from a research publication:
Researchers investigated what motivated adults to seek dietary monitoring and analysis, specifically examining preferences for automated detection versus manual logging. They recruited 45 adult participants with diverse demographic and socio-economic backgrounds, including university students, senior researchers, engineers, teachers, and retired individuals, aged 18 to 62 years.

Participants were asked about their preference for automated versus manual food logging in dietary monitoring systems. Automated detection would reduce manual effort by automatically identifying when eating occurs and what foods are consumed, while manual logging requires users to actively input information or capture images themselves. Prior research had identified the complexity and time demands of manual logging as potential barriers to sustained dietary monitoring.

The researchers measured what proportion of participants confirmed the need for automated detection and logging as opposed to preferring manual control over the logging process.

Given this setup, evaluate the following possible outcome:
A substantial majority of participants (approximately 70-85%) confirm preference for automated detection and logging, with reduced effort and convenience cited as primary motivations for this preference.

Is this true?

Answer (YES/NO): NO